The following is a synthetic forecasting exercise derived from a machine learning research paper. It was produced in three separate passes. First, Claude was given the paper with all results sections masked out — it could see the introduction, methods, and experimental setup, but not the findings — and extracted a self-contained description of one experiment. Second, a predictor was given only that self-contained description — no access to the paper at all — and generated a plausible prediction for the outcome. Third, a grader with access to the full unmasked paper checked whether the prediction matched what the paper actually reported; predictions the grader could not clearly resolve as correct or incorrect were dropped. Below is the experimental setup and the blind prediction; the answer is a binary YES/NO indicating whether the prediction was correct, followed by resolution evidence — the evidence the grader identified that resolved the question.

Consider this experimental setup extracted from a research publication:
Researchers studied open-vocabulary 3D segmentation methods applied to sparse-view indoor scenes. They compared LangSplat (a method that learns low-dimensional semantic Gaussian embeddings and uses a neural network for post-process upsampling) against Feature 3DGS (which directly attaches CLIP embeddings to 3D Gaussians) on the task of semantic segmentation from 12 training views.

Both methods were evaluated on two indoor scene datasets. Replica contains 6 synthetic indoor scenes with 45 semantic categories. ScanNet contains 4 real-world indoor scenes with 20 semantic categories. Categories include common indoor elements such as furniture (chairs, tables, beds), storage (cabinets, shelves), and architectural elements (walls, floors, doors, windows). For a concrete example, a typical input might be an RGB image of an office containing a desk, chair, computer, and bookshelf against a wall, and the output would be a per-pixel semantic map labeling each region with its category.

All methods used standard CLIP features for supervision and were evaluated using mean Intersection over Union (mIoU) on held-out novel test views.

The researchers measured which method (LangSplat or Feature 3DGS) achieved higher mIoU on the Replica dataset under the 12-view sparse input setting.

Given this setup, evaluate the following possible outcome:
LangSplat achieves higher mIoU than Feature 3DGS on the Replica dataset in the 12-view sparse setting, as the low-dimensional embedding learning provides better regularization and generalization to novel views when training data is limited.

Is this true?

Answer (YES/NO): NO